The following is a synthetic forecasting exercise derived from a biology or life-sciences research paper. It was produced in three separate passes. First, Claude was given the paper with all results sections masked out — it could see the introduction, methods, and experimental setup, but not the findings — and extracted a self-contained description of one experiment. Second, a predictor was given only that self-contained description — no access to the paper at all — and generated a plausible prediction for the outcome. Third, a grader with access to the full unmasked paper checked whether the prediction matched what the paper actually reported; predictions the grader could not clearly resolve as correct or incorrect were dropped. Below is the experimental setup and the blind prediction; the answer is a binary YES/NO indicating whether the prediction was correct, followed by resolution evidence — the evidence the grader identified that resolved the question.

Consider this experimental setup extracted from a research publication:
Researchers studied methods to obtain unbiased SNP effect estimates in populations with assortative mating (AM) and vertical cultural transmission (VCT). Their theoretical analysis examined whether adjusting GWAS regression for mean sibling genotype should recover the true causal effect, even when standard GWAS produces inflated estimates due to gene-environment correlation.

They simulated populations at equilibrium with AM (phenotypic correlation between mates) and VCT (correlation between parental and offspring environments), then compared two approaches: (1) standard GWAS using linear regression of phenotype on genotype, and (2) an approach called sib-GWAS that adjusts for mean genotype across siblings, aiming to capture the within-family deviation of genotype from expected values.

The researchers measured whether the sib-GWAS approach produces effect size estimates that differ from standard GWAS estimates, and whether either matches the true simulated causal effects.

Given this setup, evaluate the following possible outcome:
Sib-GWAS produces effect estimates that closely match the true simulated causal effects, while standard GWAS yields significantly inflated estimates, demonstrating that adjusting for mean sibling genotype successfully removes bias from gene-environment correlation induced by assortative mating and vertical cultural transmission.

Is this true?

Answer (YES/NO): YES